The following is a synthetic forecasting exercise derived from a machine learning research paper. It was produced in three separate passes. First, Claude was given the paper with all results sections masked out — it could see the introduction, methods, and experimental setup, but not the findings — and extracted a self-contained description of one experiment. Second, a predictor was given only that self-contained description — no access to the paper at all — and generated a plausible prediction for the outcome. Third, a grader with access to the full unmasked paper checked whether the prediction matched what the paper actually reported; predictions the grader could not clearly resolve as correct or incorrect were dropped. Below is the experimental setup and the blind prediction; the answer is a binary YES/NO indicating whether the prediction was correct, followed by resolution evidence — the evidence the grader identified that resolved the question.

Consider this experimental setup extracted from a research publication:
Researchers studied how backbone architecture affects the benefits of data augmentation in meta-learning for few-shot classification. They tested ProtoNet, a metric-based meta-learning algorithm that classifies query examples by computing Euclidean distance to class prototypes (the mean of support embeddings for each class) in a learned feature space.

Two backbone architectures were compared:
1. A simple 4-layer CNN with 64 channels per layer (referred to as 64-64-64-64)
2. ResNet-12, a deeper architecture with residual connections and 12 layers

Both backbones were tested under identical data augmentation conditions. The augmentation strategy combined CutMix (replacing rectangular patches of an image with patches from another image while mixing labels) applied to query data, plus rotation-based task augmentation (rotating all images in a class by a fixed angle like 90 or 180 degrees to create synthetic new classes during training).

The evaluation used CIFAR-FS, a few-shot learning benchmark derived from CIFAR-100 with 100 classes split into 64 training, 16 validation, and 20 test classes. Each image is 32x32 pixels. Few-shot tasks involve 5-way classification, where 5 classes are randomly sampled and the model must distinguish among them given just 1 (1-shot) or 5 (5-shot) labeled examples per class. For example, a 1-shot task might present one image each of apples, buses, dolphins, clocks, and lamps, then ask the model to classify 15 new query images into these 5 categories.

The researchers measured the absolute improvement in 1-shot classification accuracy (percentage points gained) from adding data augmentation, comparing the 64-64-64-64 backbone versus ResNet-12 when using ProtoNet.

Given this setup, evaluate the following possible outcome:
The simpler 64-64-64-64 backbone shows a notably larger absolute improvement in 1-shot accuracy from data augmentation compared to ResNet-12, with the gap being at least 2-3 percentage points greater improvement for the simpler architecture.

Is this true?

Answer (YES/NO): NO